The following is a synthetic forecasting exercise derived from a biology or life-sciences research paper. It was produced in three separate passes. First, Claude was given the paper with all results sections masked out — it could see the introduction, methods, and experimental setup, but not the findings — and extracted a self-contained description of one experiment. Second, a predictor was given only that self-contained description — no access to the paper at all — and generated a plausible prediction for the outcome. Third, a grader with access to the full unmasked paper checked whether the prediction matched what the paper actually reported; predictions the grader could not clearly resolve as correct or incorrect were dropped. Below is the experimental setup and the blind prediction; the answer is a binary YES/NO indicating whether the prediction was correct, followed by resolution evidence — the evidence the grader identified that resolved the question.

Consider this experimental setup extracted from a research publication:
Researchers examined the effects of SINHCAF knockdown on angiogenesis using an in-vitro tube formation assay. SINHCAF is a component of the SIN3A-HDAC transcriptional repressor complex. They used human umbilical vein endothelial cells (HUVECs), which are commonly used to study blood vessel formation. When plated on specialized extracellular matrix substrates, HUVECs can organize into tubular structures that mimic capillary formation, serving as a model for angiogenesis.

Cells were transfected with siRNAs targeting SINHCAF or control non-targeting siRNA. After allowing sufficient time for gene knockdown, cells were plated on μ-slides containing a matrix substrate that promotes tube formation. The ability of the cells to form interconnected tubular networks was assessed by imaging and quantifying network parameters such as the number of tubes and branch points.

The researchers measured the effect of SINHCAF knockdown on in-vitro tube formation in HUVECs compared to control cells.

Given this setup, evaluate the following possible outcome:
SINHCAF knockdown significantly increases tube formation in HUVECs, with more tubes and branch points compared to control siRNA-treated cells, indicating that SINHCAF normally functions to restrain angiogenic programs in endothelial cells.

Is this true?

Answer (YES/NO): NO